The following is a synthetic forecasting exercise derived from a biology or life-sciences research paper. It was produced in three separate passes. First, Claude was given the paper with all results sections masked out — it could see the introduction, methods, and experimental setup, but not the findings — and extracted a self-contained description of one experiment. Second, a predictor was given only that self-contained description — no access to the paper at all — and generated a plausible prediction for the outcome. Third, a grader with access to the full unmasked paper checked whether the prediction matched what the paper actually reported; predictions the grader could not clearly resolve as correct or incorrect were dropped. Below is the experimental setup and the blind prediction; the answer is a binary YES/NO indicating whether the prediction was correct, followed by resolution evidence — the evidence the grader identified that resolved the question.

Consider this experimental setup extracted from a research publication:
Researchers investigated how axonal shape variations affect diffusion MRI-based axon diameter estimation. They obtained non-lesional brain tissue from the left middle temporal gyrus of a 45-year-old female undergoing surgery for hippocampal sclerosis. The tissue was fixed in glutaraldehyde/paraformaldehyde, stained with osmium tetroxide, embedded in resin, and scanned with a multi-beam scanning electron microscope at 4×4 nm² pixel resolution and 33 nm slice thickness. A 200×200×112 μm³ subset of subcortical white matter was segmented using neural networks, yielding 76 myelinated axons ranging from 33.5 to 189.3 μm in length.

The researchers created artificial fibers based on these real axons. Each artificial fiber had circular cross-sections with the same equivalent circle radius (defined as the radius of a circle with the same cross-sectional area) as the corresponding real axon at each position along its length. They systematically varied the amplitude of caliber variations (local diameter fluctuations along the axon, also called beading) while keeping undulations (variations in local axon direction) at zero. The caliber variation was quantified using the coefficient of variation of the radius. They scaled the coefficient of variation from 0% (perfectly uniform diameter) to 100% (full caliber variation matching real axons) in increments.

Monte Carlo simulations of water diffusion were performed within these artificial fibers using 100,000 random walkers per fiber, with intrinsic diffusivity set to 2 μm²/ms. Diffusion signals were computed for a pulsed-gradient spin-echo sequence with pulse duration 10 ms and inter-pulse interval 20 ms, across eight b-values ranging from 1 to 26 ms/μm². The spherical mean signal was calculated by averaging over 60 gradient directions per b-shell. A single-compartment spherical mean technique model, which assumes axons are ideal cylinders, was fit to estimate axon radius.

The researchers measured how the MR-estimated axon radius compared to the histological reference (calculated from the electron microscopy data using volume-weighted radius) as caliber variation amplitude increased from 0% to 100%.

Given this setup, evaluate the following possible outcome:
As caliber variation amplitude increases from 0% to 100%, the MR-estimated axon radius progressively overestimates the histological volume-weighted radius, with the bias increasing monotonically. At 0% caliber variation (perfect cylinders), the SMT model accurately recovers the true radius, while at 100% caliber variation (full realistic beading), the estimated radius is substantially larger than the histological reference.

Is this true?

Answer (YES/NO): NO